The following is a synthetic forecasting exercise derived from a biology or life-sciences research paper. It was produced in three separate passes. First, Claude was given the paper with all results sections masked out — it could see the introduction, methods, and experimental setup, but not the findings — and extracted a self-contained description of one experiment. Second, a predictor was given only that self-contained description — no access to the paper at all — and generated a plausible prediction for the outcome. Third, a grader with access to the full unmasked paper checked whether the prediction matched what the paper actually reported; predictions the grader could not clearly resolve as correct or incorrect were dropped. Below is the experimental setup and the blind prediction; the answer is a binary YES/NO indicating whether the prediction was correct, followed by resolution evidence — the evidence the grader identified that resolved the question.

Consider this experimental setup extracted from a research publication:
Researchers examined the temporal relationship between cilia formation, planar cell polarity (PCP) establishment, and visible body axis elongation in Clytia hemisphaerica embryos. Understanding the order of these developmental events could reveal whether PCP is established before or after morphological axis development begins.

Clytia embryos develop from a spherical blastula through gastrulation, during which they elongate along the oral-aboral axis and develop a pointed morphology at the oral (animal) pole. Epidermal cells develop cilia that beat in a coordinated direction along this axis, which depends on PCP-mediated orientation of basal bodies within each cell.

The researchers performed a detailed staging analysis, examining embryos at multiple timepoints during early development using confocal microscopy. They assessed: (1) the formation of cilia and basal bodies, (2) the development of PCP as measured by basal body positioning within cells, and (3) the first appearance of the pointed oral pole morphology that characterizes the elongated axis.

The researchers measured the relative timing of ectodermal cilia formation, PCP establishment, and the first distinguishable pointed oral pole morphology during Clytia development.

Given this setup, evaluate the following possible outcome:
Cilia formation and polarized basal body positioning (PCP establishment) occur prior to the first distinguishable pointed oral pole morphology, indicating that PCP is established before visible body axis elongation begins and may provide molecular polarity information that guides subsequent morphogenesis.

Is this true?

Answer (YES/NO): YES